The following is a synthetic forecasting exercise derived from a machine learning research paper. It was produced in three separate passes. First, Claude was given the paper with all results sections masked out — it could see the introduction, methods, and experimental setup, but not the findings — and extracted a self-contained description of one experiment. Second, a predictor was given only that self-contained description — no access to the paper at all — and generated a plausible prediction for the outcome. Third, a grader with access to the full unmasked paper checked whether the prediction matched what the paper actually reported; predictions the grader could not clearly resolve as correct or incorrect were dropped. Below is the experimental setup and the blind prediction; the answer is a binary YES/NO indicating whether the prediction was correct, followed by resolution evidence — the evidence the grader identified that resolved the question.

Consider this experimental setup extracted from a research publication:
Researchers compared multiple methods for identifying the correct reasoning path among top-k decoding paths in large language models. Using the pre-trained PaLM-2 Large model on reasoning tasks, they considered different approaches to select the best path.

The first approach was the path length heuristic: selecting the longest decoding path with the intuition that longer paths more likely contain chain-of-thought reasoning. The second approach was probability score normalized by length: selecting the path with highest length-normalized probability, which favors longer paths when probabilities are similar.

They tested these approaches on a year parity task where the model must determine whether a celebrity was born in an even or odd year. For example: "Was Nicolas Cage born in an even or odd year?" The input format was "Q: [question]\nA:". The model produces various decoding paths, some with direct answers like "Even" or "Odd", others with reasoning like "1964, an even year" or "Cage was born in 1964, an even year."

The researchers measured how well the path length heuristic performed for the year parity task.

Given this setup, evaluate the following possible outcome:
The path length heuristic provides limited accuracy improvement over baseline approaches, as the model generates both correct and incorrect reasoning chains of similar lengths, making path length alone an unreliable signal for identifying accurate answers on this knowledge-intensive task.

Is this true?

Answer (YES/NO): YES